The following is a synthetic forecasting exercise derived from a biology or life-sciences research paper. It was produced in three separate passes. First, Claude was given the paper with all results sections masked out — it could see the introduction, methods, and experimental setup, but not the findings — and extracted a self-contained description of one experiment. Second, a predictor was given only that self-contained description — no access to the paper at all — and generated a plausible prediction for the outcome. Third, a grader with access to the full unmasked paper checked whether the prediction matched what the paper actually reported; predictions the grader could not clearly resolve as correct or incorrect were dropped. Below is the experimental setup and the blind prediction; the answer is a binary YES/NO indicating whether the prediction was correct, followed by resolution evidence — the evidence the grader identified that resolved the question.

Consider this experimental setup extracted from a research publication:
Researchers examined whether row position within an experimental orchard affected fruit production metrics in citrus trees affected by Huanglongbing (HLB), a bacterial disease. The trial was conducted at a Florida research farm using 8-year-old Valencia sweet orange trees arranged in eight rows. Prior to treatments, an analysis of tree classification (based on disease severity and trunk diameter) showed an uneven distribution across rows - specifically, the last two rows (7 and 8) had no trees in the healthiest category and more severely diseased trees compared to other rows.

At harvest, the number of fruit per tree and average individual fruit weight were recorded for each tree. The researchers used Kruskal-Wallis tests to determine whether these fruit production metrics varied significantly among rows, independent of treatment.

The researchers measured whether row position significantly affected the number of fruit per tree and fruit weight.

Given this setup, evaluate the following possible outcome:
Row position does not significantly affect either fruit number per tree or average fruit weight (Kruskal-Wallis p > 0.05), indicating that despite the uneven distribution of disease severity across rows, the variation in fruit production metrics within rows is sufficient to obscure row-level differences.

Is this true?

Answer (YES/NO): NO